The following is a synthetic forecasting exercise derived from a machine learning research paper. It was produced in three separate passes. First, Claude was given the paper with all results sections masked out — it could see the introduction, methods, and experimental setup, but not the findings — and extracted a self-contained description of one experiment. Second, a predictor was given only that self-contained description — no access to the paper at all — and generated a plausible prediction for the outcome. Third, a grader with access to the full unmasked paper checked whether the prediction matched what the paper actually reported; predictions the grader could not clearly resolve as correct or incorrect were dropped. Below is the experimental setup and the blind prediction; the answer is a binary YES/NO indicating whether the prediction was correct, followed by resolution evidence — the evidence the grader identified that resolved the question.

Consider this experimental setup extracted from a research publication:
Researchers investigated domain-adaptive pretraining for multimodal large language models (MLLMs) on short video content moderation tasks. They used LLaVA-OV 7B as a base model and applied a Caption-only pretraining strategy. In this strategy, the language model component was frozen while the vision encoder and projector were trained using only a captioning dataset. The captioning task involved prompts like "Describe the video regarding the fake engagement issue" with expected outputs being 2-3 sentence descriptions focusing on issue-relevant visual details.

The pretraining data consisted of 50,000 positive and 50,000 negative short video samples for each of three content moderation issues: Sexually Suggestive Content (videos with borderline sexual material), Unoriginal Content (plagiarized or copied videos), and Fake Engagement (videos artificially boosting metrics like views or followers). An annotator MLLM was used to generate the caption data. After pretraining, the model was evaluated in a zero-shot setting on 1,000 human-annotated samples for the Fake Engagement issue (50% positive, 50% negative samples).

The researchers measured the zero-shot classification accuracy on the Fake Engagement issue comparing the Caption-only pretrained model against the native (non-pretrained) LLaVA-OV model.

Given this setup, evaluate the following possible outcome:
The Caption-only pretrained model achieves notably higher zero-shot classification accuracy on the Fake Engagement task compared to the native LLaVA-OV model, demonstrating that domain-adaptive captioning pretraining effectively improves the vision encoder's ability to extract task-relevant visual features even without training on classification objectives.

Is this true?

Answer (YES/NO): NO